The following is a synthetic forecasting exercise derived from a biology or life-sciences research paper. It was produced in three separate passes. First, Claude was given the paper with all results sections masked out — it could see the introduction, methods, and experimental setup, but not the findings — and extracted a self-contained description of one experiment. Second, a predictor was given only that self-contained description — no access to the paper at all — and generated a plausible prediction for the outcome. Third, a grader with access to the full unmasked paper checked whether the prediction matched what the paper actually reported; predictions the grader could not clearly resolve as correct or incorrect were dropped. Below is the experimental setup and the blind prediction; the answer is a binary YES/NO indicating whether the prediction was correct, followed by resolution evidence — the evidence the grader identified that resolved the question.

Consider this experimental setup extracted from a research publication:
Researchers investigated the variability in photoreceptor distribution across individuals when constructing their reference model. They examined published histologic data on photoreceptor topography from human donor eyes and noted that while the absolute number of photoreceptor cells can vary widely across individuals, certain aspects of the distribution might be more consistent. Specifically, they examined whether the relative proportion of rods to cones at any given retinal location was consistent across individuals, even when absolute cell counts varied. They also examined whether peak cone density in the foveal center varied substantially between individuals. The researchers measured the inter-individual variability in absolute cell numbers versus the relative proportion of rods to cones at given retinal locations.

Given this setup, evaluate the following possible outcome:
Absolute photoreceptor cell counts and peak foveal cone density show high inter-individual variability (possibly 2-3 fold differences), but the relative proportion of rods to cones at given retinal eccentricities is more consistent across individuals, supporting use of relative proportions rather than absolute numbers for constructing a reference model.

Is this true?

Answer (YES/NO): YES